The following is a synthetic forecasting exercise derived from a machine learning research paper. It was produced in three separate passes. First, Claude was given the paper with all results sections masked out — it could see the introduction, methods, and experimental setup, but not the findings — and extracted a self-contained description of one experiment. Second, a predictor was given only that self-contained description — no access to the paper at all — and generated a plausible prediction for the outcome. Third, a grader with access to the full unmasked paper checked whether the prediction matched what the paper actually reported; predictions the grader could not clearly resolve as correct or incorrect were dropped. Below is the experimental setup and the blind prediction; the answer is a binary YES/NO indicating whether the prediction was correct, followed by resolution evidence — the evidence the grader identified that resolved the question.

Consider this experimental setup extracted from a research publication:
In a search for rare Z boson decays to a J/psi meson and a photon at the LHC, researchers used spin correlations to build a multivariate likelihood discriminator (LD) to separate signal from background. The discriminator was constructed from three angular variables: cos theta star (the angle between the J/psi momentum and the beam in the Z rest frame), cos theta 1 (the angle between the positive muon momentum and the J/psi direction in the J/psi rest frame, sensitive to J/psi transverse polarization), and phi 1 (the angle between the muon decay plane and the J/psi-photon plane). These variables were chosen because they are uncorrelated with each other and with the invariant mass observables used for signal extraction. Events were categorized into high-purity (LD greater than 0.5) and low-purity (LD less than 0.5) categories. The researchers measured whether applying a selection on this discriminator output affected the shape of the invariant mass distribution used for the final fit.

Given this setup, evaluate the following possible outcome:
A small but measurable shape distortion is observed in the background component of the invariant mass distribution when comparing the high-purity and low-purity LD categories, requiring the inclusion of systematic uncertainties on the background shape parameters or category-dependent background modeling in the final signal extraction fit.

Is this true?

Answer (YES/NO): NO